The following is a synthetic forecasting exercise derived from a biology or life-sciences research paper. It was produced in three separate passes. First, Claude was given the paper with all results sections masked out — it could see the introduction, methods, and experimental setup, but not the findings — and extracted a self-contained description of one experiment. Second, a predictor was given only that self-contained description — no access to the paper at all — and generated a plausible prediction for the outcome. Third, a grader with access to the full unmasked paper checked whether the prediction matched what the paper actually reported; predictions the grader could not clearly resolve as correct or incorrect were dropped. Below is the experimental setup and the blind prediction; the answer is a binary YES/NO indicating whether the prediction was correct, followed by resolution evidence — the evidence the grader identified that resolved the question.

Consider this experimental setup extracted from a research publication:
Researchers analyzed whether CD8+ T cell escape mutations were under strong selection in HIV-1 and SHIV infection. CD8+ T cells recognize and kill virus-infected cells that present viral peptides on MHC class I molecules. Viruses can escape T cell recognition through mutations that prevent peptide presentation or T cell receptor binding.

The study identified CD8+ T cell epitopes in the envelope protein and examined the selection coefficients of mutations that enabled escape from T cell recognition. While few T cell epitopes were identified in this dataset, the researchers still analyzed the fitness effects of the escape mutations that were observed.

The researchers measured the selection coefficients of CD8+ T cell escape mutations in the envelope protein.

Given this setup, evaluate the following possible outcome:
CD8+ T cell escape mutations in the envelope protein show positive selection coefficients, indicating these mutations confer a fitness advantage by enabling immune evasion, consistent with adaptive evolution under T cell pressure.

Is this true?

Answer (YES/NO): YES